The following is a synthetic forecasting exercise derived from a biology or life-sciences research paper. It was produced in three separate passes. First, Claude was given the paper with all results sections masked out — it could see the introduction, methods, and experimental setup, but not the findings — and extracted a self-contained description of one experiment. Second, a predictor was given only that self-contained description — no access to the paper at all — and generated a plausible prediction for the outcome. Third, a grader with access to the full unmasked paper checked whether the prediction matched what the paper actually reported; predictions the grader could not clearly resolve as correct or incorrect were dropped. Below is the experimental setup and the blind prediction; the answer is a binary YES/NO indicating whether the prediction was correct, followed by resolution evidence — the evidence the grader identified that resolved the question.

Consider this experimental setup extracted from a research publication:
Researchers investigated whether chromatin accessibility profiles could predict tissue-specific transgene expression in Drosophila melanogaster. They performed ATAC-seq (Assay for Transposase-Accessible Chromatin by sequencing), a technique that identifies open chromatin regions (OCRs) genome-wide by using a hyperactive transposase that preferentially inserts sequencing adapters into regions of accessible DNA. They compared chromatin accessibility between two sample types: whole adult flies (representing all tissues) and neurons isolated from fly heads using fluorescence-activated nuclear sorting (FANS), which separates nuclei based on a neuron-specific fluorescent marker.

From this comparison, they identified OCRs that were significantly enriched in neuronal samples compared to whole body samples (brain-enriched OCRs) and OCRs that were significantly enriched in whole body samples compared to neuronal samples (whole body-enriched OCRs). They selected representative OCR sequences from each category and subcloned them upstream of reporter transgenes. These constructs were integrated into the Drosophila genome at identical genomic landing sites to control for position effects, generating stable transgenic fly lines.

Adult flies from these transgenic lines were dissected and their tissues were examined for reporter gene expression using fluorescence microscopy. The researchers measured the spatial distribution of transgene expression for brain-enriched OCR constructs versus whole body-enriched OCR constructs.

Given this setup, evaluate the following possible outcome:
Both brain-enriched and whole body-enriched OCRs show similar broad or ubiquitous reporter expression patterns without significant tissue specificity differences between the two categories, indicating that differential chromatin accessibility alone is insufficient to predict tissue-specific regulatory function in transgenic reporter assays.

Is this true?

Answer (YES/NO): NO